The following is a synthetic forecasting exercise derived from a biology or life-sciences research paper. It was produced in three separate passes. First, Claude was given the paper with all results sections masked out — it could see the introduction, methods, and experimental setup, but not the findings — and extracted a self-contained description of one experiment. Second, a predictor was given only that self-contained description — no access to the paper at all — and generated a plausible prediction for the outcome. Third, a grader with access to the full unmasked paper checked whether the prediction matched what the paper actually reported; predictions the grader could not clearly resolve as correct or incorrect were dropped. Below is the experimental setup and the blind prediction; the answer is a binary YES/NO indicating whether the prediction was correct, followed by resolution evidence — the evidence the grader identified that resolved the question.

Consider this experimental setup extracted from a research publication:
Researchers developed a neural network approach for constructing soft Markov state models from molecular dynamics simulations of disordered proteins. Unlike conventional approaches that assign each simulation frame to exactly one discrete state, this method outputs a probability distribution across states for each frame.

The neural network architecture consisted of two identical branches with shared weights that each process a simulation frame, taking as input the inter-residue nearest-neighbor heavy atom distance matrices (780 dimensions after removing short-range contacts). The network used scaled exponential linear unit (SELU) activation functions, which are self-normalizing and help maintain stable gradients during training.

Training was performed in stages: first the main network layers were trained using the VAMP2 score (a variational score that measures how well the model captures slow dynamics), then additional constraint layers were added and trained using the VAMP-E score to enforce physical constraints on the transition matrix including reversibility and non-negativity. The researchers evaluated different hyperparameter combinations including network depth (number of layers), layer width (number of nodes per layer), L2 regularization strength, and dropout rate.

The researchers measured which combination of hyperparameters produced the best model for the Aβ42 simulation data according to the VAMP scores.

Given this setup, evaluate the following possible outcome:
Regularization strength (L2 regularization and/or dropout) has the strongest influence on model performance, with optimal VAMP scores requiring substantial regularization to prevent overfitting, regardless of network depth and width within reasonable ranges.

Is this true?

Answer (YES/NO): NO